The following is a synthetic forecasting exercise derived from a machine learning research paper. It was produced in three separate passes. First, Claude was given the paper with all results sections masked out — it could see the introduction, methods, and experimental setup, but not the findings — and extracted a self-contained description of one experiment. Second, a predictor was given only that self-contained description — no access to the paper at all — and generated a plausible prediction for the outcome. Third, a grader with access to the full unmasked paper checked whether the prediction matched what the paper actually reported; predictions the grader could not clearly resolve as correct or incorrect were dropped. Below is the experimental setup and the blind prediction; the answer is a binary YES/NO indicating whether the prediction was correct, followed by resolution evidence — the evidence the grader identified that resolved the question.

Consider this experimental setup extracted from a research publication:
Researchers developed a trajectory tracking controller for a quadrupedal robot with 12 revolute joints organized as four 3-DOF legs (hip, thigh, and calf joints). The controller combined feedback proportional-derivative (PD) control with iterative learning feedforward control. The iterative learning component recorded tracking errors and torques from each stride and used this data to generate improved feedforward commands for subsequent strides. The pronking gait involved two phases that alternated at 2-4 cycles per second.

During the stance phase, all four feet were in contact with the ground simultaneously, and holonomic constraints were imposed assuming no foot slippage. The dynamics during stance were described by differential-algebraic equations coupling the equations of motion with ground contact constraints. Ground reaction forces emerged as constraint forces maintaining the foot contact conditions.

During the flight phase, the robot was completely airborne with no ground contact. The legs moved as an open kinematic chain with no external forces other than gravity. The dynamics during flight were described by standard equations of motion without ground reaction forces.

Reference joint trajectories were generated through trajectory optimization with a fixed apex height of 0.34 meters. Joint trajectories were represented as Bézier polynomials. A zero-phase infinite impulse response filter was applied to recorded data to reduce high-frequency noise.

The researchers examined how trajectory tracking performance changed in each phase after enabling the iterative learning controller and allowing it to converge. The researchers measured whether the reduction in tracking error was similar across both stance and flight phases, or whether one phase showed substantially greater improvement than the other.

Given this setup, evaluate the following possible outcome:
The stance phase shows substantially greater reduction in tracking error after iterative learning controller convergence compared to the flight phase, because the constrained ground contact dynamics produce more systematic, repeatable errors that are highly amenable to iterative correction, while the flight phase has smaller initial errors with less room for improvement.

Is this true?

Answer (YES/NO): YES